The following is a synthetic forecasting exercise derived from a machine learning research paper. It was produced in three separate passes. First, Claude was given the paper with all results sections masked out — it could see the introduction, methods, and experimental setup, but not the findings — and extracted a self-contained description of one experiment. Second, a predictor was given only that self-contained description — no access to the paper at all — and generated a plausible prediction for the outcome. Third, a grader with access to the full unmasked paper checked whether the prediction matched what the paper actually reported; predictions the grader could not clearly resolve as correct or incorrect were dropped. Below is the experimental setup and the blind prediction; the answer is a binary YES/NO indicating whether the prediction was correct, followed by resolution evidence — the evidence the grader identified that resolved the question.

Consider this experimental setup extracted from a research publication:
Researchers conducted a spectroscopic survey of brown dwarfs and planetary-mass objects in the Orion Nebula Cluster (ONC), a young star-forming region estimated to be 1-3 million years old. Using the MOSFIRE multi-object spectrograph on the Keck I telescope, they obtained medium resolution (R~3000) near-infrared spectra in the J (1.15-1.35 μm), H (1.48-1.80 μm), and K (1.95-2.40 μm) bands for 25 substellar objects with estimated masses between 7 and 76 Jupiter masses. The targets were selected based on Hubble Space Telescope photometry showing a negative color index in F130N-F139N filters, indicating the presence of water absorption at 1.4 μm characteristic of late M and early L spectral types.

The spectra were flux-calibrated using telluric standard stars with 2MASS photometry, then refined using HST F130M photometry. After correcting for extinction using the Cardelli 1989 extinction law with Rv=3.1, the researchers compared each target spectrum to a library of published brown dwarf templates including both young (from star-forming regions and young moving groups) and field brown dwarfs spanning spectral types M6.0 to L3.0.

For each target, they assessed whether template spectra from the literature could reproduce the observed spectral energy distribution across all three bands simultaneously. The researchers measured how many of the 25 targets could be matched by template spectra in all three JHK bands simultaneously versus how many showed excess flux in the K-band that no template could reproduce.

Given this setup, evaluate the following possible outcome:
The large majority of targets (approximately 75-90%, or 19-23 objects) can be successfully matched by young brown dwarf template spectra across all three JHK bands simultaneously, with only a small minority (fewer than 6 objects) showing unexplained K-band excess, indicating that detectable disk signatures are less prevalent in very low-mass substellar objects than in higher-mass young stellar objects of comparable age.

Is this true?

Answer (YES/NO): NO